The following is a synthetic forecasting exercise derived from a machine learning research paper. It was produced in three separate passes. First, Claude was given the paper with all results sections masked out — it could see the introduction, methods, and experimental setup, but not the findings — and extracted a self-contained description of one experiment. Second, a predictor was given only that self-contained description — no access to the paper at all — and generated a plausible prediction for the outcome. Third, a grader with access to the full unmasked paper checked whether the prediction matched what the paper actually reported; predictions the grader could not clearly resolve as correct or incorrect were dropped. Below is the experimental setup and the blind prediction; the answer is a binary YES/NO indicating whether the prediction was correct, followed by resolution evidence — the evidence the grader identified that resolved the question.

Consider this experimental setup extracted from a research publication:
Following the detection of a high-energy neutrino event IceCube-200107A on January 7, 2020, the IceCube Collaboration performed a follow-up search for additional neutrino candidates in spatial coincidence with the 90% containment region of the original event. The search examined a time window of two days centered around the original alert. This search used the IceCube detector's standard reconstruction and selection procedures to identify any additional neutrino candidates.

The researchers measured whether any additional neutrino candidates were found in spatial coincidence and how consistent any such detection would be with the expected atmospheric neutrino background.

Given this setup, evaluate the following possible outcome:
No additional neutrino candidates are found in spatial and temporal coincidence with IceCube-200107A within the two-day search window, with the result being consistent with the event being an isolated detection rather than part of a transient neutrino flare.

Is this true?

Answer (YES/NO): NO